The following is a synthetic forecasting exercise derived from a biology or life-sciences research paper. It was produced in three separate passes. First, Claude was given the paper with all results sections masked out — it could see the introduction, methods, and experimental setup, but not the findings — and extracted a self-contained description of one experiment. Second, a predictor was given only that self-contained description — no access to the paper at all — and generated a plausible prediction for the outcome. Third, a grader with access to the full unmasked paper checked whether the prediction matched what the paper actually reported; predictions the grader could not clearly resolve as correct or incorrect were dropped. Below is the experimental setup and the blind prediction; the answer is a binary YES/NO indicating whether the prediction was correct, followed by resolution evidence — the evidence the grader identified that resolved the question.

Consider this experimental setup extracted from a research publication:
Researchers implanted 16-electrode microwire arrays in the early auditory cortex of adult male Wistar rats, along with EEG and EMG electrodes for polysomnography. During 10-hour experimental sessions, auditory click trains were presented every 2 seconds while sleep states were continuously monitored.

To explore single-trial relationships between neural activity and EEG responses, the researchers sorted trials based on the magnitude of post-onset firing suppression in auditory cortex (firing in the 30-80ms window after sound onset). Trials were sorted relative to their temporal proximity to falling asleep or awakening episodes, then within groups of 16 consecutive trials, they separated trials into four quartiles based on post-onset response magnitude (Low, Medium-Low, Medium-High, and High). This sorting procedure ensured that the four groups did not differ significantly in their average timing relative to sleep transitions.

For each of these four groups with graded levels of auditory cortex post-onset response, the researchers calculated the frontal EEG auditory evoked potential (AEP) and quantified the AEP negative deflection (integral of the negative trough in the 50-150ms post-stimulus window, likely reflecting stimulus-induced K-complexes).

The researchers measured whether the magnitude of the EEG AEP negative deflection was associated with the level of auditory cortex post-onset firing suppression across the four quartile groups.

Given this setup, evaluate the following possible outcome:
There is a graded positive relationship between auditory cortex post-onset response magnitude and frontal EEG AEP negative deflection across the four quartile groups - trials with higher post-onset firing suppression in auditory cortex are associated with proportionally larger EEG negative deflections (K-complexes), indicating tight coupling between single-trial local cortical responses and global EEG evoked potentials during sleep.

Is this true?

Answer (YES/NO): YES